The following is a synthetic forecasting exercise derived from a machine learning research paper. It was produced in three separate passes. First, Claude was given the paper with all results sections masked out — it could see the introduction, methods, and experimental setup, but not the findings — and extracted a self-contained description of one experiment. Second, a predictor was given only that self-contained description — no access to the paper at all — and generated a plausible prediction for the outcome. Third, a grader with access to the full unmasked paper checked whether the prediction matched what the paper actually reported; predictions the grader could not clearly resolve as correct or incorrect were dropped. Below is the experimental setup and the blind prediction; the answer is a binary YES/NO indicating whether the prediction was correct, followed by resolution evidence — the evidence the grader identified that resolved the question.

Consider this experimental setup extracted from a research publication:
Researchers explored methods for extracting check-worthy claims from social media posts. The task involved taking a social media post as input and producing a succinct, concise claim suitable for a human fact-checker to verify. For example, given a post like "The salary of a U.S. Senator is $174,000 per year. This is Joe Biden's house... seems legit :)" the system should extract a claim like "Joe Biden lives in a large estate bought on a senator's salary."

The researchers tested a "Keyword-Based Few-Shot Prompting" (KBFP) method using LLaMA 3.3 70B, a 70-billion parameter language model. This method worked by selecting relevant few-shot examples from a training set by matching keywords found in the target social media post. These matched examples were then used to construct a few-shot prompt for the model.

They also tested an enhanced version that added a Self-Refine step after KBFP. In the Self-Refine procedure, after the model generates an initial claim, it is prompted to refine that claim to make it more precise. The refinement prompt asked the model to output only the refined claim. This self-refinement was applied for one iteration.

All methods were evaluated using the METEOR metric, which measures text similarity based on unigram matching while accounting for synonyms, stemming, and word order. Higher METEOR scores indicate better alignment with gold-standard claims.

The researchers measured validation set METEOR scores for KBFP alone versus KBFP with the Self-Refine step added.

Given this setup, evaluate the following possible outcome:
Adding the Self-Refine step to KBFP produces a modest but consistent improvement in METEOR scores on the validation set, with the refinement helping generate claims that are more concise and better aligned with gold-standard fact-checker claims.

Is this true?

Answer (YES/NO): NO